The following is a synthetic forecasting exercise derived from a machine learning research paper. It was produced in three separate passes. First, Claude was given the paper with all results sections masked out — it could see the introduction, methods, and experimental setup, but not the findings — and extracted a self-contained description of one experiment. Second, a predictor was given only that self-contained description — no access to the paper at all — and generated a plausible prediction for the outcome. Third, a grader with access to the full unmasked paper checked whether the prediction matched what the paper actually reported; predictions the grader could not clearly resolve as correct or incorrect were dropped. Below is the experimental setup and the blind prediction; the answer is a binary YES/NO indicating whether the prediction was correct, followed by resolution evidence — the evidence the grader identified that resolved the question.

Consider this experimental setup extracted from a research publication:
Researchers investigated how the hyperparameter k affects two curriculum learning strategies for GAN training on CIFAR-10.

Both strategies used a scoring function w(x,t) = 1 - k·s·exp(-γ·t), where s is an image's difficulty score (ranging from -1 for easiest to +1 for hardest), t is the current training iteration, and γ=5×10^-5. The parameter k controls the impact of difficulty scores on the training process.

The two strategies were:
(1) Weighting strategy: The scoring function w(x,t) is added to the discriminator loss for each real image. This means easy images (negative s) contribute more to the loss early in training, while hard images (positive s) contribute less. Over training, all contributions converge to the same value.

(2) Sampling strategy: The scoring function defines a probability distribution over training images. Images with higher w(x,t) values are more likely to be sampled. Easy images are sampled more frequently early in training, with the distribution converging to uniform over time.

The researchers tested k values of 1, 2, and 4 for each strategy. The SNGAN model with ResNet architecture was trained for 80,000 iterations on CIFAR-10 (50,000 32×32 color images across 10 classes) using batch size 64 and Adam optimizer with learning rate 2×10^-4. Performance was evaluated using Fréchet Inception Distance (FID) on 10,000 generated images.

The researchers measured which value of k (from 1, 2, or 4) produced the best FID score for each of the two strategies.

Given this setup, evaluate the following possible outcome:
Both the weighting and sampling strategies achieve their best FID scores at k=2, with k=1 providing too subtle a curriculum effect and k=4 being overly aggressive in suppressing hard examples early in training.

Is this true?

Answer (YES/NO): NO